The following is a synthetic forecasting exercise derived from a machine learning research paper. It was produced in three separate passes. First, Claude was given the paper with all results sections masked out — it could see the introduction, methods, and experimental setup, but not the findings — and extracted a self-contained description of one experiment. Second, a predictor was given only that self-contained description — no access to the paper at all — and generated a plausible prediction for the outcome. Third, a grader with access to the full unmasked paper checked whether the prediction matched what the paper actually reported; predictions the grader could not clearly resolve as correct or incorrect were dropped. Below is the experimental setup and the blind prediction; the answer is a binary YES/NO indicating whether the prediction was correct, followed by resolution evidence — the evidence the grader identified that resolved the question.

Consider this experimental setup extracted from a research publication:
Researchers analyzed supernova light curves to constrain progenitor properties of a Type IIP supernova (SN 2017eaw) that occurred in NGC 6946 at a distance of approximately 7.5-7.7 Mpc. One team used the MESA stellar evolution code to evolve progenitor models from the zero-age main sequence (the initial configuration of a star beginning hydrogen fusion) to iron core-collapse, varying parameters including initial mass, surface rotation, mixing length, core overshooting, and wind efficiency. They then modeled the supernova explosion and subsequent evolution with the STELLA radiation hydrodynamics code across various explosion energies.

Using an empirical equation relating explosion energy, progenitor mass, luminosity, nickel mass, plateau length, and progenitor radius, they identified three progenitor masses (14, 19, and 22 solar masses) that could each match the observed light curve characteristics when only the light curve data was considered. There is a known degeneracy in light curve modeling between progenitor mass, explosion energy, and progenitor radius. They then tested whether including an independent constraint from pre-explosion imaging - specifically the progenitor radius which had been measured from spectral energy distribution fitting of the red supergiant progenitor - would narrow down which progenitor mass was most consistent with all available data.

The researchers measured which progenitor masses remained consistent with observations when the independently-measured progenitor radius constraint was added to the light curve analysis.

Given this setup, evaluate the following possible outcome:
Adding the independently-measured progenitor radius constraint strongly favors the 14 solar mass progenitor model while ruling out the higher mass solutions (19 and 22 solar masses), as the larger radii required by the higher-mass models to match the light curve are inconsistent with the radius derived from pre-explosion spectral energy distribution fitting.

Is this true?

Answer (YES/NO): YES